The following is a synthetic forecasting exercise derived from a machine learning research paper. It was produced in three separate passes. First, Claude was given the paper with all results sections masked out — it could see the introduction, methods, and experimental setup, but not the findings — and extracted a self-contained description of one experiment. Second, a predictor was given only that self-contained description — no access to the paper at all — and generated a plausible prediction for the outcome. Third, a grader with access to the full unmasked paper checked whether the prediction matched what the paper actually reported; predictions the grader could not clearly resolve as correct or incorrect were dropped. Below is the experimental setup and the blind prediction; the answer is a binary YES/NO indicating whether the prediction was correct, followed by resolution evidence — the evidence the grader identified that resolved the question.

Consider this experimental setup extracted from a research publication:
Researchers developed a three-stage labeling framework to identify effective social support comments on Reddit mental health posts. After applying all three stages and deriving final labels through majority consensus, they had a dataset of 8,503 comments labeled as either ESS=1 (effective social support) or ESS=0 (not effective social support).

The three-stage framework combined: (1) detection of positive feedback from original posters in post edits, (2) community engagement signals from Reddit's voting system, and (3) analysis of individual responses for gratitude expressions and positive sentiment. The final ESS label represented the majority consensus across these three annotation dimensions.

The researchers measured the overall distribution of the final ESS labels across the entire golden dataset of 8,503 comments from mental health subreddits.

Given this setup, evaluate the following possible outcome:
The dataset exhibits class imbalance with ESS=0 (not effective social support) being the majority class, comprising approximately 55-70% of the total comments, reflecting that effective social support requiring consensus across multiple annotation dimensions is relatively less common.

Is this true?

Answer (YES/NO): NO